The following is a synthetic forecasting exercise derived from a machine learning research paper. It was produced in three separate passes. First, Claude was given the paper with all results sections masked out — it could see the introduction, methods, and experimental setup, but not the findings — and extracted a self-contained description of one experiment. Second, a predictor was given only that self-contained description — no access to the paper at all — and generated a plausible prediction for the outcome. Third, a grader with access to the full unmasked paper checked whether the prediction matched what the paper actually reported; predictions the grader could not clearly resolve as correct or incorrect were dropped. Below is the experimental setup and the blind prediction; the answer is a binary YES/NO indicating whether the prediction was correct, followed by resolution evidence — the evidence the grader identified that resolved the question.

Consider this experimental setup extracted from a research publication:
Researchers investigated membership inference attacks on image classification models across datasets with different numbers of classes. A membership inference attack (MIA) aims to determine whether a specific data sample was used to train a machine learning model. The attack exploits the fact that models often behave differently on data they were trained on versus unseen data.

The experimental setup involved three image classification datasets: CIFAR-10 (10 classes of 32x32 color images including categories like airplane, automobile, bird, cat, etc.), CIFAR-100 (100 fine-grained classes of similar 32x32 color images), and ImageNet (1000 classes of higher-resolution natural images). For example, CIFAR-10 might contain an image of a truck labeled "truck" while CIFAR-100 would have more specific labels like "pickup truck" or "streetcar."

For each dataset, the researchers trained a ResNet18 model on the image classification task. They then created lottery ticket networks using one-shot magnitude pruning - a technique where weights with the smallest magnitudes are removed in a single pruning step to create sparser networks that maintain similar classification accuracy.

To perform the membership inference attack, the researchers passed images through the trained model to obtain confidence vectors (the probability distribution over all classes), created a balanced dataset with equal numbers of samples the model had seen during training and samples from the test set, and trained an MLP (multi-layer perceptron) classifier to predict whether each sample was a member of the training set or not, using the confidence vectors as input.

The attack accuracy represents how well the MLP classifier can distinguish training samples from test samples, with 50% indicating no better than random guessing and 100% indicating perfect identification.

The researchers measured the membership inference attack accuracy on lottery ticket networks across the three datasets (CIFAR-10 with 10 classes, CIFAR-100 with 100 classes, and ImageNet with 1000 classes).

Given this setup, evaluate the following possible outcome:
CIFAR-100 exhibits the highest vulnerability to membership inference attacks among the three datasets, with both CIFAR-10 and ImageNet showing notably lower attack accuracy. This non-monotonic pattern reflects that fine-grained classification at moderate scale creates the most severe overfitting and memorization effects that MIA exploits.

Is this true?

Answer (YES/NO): NO